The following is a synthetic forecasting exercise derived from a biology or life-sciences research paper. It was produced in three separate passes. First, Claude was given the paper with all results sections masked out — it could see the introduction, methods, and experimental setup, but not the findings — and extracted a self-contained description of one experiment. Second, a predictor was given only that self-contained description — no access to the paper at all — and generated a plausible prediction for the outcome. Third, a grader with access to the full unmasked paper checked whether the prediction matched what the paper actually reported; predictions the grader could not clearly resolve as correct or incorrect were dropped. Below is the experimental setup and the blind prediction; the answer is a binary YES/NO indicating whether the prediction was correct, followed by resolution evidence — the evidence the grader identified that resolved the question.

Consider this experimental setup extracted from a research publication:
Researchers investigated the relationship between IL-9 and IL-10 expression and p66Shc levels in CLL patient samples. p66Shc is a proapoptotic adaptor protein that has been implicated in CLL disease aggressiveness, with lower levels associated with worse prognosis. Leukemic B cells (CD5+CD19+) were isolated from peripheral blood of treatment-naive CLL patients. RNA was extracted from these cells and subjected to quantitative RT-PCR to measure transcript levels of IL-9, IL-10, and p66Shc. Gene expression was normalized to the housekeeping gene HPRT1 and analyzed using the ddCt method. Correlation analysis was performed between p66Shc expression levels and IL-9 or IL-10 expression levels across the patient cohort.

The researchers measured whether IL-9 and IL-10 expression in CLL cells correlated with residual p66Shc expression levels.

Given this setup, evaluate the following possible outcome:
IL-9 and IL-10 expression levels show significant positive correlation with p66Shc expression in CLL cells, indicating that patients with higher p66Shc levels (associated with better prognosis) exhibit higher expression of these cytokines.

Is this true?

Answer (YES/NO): NO